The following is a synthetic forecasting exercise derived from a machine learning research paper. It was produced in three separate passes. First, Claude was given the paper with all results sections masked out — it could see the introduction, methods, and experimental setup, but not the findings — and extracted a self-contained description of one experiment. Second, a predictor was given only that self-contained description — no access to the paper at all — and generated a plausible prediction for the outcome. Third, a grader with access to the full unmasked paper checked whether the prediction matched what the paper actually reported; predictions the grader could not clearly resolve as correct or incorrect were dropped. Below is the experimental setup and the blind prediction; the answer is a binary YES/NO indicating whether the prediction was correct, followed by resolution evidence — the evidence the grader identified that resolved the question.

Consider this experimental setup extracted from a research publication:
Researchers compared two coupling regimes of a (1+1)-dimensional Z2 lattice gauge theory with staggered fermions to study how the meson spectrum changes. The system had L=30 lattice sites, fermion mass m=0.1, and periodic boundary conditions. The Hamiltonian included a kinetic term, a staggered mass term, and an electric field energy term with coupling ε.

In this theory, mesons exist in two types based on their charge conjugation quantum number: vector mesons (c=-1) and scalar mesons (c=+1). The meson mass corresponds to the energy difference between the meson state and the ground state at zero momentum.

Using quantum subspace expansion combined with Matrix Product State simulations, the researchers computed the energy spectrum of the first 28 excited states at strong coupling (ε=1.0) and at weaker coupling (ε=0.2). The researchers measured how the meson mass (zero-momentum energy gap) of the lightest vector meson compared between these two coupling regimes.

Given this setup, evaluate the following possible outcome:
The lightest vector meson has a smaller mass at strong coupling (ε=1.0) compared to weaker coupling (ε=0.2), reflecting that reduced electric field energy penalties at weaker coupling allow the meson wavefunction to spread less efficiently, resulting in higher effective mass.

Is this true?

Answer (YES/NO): NO